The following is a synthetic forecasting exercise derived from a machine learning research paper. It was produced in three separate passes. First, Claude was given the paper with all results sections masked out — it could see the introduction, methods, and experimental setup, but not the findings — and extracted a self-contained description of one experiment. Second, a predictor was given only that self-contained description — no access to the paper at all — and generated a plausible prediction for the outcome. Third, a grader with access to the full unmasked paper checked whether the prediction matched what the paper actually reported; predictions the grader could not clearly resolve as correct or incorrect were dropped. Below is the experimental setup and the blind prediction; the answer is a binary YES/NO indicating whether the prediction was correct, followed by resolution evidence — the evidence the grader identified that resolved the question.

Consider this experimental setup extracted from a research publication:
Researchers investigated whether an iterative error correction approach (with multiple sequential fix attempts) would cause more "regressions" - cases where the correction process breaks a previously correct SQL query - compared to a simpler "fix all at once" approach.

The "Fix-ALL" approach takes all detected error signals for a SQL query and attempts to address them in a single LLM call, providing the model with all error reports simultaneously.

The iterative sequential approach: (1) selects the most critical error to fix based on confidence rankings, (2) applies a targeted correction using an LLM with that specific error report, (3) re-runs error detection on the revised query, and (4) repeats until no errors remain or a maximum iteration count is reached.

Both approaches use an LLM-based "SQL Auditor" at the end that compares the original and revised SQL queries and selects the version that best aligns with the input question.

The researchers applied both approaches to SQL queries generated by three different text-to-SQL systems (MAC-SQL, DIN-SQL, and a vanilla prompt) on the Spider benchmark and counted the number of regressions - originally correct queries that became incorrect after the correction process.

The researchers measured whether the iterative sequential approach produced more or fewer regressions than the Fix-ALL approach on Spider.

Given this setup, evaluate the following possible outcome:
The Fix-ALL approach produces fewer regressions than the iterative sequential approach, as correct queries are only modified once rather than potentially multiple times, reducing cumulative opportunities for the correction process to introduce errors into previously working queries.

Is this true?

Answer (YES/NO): YES